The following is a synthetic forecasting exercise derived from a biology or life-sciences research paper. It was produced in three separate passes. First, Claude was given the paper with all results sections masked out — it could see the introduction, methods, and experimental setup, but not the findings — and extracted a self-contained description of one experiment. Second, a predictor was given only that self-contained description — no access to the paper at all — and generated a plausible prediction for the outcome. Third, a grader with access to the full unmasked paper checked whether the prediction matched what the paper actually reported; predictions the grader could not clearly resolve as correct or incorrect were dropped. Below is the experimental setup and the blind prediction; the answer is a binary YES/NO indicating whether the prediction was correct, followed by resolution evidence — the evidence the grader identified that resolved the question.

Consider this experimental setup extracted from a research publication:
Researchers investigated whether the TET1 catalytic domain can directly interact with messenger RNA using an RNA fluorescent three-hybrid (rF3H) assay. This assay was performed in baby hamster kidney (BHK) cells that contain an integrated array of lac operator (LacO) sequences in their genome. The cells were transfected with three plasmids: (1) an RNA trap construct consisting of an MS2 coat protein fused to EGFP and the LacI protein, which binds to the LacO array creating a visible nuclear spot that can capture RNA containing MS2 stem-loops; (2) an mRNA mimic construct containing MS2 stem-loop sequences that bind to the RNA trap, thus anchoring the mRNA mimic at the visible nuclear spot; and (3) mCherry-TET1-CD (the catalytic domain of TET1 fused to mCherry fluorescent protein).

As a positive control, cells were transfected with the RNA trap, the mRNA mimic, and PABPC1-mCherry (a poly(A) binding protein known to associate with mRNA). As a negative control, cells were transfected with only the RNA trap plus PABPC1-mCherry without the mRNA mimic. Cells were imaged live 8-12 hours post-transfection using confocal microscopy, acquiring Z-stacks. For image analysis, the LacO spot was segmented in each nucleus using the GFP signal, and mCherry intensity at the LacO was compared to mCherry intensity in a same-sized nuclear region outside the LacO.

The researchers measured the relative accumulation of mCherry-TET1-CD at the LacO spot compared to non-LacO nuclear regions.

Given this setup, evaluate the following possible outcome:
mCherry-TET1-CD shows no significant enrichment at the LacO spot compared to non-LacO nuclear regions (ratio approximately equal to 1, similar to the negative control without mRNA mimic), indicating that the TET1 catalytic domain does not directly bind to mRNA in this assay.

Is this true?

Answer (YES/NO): NO